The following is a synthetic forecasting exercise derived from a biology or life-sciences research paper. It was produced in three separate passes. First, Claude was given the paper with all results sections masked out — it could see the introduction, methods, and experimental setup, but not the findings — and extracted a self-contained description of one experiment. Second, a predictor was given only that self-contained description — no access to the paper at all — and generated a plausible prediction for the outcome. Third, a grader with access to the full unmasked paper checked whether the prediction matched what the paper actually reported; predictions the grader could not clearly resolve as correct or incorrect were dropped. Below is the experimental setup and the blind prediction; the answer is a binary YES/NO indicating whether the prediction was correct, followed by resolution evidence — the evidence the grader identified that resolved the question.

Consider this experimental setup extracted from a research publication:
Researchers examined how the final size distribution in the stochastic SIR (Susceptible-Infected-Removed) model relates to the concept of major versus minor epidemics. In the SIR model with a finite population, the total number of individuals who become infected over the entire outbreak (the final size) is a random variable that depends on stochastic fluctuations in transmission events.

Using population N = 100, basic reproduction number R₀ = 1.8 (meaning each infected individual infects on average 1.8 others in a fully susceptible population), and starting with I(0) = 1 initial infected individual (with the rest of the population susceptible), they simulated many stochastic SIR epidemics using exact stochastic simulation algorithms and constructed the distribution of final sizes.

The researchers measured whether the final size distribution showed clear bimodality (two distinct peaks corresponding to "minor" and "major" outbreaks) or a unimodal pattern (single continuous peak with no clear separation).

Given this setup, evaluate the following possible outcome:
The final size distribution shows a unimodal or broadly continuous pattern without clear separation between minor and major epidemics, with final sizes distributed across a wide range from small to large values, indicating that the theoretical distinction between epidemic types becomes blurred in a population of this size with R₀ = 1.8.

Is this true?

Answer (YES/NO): NO